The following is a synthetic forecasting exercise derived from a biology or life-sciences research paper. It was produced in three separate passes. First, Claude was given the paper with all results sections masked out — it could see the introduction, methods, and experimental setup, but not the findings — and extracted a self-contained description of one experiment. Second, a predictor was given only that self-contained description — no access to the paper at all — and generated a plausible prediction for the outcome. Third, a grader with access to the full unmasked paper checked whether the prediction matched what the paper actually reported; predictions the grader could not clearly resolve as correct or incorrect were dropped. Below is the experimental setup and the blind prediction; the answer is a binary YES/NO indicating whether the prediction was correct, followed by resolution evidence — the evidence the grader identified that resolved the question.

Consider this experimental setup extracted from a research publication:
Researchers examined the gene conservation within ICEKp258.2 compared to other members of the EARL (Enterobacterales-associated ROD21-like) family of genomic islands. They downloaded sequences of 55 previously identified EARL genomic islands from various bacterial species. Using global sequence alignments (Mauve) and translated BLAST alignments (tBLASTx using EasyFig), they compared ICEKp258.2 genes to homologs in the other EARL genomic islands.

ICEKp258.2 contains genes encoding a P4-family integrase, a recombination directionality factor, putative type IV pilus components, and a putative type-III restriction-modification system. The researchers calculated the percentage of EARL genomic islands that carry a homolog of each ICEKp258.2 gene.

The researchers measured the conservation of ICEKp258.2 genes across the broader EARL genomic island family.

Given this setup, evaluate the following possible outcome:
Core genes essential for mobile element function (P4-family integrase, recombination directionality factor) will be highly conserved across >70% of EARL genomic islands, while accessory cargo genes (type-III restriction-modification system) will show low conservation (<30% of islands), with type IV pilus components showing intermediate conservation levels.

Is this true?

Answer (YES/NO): NO